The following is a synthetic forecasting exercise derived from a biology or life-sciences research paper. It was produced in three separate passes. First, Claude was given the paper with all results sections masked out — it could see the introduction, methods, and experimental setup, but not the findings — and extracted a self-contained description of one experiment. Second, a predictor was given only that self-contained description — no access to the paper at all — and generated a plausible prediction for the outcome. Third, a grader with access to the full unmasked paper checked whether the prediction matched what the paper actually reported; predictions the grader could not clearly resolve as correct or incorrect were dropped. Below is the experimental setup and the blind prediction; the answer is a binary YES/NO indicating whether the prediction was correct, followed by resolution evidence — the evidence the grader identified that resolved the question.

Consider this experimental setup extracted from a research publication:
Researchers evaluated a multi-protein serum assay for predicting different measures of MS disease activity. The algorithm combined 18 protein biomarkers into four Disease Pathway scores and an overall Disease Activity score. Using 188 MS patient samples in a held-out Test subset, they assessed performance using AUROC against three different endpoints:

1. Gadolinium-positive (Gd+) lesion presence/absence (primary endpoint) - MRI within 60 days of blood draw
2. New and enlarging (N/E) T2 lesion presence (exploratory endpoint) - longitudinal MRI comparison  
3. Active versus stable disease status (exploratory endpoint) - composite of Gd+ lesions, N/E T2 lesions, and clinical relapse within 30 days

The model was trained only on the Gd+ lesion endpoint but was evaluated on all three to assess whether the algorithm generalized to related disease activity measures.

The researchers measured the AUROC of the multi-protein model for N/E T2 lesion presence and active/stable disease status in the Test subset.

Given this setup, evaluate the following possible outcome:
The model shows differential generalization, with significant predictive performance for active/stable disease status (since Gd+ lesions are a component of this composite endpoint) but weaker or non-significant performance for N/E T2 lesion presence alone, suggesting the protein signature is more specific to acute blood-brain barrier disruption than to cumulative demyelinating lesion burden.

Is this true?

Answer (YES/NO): NO